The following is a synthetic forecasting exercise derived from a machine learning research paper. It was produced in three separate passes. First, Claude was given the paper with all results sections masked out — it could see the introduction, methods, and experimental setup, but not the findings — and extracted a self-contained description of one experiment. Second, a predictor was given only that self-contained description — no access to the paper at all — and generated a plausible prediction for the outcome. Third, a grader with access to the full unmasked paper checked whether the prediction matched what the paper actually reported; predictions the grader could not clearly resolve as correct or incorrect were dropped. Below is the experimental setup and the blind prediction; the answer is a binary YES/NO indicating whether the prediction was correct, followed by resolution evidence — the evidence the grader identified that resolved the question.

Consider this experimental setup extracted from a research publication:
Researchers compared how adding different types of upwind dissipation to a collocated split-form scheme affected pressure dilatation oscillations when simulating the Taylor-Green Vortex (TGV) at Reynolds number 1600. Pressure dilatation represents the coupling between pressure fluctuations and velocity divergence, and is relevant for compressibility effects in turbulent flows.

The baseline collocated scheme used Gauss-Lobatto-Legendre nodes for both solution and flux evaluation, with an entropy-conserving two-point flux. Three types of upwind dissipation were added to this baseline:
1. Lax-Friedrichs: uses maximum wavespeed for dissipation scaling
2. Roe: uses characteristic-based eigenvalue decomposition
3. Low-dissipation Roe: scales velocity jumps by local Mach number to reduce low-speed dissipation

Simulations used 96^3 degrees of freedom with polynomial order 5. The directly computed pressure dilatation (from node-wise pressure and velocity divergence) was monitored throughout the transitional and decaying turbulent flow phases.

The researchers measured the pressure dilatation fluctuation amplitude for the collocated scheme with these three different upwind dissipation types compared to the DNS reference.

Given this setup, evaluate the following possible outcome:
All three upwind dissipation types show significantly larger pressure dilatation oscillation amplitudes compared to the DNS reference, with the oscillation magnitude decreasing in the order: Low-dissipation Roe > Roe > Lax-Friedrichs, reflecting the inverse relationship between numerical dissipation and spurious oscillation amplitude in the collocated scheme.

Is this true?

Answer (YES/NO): NO